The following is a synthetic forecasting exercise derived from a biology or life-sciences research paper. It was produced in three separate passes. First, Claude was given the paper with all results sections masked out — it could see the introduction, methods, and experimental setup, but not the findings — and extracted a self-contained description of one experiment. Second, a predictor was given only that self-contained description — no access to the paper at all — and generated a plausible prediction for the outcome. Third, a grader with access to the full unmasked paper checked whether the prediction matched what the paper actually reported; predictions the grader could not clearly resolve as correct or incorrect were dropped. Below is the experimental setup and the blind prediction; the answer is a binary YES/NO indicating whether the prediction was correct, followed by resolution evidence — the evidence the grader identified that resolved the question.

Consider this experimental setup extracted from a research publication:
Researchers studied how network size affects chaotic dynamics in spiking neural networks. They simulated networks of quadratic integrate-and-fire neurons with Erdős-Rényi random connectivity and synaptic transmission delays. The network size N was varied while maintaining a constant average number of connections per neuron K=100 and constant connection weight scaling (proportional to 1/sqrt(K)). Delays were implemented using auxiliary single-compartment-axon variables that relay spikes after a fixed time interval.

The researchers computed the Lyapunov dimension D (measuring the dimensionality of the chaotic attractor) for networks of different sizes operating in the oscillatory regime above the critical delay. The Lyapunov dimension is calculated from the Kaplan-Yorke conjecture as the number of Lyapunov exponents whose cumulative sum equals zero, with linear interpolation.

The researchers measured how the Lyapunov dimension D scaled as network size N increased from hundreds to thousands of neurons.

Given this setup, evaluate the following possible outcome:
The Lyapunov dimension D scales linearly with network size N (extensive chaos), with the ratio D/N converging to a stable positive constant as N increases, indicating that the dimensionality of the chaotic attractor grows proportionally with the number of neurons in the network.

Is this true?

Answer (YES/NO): YES